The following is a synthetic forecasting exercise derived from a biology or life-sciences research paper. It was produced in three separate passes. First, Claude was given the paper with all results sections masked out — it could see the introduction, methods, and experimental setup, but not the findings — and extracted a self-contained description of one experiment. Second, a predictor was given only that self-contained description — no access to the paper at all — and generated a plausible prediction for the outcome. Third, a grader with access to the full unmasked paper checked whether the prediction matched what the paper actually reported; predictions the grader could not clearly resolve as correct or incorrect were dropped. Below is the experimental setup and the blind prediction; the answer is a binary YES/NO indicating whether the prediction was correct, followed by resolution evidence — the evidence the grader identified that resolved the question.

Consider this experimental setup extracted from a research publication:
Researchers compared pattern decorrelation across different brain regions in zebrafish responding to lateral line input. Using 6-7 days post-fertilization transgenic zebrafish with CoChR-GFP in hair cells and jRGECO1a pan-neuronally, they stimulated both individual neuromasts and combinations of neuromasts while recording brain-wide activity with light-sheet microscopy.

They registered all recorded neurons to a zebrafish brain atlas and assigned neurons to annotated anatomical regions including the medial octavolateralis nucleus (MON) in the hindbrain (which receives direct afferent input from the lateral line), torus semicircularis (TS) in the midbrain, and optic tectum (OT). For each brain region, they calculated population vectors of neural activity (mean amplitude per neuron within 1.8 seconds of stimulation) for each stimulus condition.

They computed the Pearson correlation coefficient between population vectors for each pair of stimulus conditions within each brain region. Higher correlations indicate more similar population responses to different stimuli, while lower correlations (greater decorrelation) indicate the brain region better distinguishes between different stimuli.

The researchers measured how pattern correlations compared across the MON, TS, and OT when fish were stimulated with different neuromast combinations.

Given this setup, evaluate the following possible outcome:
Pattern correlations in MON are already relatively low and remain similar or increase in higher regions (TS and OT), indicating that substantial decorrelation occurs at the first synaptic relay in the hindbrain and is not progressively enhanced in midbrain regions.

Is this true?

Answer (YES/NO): YES